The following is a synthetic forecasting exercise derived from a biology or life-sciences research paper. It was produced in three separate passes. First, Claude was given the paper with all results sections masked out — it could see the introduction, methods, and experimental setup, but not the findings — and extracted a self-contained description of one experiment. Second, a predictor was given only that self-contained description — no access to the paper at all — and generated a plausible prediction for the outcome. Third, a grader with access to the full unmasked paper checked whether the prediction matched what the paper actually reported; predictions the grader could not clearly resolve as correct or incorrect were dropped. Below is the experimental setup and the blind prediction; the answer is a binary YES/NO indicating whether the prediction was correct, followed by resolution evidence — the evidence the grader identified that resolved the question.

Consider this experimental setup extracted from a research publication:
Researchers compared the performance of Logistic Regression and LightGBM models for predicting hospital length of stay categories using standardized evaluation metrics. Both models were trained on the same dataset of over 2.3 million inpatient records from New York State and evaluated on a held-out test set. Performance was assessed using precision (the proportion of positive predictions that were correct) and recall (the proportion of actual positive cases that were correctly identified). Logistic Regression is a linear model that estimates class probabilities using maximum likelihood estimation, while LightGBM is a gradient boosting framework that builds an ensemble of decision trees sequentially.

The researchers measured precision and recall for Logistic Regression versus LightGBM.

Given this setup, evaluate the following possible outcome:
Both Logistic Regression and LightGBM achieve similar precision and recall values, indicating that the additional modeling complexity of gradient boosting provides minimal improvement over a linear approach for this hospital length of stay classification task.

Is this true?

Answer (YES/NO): NO